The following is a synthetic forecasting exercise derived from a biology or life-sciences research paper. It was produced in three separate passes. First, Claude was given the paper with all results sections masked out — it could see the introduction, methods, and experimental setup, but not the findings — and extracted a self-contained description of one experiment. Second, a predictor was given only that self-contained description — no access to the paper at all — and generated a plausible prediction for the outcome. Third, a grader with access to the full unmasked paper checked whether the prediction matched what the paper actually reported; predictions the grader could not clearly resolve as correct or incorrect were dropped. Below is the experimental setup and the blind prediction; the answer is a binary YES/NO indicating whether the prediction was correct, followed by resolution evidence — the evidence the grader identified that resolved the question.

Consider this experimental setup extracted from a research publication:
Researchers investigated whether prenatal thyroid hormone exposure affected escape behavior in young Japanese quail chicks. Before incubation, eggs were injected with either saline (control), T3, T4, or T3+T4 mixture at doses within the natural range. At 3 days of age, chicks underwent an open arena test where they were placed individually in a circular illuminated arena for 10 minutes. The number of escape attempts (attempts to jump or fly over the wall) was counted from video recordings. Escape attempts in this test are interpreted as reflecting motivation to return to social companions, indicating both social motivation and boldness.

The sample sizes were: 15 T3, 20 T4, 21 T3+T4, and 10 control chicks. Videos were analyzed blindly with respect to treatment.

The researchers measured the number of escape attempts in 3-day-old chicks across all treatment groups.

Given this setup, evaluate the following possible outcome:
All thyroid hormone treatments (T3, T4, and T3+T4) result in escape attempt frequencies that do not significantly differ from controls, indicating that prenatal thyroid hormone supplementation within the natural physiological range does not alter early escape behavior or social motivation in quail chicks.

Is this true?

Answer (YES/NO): YES